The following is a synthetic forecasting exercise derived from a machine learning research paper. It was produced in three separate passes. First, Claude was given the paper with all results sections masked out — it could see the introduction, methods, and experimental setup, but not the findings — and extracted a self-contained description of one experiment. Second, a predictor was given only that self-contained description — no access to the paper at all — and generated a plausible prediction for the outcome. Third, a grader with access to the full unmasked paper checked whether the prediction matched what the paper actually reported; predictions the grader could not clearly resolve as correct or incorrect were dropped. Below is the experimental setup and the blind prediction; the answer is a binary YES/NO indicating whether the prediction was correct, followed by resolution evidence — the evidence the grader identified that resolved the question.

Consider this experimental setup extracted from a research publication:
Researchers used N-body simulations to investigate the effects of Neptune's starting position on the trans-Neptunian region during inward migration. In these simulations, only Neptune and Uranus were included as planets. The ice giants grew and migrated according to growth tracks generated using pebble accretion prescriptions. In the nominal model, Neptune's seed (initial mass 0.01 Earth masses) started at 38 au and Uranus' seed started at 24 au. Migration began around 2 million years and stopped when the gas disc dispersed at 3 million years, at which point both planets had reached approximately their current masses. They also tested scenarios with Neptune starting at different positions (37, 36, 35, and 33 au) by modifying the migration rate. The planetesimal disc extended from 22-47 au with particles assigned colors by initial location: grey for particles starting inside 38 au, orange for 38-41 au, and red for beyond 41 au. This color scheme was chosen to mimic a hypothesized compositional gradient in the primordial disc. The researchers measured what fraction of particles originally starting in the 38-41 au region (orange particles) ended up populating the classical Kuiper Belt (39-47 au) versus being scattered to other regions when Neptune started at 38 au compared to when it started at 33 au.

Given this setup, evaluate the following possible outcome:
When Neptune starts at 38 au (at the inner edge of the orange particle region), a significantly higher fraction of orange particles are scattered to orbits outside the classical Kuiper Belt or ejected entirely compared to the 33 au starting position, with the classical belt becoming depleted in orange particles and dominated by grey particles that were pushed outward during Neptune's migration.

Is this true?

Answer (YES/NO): NO